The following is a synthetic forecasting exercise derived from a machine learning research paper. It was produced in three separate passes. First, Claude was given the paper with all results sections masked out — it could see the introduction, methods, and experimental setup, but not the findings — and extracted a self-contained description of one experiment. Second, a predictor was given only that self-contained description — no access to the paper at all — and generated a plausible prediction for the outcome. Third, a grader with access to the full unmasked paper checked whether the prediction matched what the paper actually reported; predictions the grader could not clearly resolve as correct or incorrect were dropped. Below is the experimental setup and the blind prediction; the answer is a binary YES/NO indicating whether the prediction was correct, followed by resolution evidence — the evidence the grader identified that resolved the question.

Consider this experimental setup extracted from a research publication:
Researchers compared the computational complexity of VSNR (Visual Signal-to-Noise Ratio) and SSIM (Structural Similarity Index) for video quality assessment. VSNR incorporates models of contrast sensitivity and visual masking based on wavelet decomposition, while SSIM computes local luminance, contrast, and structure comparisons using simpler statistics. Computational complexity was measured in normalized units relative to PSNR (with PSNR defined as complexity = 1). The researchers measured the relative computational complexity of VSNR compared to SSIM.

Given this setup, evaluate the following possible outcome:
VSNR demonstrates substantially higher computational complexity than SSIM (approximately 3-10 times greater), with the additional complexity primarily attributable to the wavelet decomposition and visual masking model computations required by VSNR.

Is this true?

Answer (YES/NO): NO